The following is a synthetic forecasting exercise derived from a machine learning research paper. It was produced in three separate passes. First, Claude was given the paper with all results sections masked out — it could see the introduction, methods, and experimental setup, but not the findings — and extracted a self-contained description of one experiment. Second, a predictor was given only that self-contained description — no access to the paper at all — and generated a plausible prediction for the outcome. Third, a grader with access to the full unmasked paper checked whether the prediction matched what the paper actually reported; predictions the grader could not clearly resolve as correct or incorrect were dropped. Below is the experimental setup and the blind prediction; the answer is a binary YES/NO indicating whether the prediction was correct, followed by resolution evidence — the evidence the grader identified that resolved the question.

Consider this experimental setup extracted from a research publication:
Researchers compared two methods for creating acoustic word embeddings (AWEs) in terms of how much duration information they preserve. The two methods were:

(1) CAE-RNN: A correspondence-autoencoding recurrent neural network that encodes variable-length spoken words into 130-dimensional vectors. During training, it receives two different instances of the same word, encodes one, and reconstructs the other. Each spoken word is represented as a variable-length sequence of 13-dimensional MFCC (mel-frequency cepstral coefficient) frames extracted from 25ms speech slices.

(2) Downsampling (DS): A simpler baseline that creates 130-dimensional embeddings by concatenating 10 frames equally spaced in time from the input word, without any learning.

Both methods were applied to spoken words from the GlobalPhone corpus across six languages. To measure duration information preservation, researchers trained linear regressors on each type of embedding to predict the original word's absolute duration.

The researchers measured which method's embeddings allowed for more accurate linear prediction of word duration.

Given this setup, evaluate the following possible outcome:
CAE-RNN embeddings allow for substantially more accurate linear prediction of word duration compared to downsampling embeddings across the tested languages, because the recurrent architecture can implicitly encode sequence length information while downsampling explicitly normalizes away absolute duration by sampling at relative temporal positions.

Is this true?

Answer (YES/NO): YES